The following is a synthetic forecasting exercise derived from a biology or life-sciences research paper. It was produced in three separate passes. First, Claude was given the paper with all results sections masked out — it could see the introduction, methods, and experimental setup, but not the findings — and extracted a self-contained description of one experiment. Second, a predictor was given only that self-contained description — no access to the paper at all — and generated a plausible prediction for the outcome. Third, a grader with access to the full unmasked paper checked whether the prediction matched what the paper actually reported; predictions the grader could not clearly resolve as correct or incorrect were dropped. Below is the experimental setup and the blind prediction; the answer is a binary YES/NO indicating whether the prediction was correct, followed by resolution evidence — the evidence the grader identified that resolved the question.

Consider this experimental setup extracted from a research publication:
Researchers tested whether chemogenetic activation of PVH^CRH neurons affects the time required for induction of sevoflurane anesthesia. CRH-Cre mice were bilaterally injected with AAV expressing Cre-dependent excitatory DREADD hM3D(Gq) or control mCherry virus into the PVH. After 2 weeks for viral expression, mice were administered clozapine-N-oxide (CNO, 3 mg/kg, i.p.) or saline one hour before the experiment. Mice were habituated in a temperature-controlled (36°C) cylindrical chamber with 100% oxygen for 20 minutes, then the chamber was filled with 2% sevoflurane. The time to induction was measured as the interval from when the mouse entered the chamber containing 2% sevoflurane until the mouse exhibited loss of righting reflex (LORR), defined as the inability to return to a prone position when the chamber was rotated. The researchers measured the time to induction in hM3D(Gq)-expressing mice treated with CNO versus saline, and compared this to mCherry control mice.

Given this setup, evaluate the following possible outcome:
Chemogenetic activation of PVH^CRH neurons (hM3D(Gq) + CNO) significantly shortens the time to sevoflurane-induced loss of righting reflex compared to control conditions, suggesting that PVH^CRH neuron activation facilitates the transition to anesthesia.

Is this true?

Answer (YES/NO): NO